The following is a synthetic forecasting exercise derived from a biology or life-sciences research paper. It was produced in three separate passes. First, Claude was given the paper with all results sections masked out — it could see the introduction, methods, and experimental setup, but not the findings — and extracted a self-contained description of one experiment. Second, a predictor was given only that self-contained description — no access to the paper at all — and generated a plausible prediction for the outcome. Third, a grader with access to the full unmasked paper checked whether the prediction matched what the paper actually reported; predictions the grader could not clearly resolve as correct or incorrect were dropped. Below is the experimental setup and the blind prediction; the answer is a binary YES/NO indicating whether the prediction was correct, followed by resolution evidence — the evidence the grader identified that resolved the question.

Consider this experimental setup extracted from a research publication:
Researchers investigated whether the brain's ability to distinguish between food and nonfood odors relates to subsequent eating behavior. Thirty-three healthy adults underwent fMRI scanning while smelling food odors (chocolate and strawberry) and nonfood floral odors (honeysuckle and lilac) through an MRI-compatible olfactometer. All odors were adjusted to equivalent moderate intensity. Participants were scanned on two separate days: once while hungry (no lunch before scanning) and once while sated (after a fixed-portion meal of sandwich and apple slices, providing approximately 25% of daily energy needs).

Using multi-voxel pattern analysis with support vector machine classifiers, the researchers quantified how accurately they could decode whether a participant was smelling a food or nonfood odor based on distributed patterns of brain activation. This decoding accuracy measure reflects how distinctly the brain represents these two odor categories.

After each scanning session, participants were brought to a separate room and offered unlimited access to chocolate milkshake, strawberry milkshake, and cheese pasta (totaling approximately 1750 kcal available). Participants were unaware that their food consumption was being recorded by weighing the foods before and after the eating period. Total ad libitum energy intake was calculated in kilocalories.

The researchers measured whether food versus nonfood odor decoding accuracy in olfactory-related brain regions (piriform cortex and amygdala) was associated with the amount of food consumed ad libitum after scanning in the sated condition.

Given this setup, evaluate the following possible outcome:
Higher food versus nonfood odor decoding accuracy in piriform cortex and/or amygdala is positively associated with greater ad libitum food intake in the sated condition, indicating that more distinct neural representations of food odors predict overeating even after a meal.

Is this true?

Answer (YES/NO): YES